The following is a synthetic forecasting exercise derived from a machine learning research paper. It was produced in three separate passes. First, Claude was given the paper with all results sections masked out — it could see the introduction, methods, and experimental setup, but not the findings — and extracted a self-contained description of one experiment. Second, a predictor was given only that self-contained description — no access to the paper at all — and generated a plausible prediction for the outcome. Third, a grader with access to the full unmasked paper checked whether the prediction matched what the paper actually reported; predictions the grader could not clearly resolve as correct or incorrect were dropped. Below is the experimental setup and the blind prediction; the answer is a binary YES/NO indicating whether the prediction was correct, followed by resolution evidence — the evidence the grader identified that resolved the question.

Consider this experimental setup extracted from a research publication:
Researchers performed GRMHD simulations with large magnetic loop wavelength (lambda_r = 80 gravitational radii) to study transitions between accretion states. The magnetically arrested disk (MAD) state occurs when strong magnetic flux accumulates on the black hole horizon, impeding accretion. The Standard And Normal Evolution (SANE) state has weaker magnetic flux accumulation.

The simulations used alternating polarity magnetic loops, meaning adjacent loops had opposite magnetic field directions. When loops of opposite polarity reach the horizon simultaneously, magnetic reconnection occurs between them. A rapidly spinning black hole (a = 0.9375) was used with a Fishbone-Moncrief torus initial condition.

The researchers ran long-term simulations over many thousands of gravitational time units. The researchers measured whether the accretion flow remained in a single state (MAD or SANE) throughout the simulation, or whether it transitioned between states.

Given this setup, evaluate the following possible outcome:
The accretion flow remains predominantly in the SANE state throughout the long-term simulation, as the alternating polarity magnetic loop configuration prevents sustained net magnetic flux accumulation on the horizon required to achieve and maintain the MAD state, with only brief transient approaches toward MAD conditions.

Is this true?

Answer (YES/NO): NO